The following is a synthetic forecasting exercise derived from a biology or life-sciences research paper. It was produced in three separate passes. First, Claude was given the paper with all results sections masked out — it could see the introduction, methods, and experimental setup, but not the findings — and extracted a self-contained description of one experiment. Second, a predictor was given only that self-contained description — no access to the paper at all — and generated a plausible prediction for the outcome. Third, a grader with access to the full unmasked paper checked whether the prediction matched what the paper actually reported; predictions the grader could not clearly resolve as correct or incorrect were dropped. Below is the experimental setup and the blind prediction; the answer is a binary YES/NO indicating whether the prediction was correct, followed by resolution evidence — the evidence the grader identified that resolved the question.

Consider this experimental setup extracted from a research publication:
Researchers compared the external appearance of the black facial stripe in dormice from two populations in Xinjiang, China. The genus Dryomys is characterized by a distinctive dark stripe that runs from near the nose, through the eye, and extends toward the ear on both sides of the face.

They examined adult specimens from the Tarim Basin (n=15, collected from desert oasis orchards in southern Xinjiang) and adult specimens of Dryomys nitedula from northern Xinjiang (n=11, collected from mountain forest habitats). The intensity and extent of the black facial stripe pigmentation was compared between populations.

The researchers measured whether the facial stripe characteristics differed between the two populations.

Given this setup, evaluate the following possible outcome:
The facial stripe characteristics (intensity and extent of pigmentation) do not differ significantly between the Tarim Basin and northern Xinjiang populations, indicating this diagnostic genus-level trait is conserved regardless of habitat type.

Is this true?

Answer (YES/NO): NO